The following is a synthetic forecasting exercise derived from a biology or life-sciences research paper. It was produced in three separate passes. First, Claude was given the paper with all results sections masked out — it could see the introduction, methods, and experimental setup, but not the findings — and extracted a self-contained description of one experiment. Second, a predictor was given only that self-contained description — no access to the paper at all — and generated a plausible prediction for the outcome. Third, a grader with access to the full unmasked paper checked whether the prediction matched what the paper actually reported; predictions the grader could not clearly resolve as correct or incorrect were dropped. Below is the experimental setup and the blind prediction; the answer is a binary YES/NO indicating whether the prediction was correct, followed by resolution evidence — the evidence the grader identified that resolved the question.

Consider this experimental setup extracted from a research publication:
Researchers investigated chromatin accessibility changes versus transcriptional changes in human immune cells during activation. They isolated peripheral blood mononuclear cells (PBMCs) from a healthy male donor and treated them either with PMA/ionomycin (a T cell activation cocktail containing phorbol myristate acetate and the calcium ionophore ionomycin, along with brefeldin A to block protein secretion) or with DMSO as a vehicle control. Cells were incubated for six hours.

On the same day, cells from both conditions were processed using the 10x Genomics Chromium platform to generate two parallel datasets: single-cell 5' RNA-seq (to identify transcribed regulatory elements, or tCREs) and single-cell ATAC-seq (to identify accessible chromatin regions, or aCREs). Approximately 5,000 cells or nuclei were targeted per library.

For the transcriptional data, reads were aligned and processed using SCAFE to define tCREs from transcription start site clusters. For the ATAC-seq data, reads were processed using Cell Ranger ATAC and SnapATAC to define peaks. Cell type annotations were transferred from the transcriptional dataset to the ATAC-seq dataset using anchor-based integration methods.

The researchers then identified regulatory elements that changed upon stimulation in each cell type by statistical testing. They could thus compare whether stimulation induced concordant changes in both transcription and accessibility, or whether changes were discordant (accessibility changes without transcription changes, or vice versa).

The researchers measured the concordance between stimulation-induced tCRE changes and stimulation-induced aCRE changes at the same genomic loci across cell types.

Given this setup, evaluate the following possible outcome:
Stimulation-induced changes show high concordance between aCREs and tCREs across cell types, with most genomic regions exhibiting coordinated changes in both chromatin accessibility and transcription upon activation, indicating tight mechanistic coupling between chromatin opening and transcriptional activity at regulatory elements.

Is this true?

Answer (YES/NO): NO